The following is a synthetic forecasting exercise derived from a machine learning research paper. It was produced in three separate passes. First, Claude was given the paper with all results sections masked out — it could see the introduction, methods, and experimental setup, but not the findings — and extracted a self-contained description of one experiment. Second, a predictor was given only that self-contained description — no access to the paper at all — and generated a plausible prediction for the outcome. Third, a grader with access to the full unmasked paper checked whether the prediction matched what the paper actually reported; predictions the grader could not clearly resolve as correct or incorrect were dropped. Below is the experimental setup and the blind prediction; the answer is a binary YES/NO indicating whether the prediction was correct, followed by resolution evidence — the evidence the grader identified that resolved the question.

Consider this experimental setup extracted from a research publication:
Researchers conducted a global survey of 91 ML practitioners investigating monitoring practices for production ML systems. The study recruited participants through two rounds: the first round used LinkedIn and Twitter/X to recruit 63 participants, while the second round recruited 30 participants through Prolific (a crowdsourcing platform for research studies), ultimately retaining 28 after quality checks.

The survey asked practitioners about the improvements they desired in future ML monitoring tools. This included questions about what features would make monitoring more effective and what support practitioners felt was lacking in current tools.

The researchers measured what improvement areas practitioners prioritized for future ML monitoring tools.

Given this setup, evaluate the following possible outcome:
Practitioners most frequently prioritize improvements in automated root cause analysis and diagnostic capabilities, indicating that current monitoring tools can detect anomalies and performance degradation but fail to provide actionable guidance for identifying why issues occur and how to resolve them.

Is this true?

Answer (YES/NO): NO